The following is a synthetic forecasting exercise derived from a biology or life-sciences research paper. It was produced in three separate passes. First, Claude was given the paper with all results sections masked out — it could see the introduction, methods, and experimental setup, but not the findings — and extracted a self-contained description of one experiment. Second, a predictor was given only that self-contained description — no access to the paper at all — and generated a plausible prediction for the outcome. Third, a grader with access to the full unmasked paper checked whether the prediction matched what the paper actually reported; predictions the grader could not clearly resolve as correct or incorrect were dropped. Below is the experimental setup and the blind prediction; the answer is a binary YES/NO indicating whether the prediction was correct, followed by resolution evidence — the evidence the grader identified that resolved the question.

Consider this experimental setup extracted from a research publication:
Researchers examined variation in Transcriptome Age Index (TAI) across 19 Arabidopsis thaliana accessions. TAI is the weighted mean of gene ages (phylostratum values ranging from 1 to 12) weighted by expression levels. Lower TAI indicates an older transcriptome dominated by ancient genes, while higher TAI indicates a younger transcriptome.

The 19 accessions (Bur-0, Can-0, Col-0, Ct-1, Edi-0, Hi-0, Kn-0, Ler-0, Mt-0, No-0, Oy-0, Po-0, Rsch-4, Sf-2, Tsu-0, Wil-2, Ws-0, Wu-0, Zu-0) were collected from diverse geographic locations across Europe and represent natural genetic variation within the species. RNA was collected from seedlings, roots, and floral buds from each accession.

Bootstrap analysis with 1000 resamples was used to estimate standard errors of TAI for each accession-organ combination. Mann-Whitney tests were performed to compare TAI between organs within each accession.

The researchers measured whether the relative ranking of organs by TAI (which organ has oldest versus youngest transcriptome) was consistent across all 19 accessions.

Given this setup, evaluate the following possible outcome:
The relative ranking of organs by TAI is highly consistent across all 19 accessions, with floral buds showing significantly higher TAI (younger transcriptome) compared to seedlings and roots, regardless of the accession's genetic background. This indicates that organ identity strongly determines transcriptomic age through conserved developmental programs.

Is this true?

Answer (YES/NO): NO